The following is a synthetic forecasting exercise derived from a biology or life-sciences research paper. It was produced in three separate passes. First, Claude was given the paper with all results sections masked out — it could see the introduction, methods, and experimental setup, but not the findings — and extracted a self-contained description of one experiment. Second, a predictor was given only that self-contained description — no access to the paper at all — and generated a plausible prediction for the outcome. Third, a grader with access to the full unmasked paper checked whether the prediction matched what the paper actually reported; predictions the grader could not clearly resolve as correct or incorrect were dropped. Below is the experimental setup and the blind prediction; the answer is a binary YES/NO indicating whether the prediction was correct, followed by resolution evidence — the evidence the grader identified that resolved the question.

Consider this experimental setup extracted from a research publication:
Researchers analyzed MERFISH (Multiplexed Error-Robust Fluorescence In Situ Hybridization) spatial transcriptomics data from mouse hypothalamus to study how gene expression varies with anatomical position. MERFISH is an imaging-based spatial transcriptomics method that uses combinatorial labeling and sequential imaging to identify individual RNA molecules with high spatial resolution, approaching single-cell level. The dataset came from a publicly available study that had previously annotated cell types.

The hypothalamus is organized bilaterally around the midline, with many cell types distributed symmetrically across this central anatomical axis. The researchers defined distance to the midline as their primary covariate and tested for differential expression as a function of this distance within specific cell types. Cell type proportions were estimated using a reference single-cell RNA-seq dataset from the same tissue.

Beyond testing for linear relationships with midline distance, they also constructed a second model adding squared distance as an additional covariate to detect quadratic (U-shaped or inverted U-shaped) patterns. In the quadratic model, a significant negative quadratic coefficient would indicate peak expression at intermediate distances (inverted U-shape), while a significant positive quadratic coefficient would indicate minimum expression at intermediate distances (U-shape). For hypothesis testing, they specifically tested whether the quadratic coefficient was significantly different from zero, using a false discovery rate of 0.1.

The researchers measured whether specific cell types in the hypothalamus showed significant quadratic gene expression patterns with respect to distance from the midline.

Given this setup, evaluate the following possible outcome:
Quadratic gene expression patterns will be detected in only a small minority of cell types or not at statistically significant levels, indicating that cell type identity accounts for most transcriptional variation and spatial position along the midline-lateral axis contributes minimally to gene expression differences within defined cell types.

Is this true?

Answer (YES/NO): NO